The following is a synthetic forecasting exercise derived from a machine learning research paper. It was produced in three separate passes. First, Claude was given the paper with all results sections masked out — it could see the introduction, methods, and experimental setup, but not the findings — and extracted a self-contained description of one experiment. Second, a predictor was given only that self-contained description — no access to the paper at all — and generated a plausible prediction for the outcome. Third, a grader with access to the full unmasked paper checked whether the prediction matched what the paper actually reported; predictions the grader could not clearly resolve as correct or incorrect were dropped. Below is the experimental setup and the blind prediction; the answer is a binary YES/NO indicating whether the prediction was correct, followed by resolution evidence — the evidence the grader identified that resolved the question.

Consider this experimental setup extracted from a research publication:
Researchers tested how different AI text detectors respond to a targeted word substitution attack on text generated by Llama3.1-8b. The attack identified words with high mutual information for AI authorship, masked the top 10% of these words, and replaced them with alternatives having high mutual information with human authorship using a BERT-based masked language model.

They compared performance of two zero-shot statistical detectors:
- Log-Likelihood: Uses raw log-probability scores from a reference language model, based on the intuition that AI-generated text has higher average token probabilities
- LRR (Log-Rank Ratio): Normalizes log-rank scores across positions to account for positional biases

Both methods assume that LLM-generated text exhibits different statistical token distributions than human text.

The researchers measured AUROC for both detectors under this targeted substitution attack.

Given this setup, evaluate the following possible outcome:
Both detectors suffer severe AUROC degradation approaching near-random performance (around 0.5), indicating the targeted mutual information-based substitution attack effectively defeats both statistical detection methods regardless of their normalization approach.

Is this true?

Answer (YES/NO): NO